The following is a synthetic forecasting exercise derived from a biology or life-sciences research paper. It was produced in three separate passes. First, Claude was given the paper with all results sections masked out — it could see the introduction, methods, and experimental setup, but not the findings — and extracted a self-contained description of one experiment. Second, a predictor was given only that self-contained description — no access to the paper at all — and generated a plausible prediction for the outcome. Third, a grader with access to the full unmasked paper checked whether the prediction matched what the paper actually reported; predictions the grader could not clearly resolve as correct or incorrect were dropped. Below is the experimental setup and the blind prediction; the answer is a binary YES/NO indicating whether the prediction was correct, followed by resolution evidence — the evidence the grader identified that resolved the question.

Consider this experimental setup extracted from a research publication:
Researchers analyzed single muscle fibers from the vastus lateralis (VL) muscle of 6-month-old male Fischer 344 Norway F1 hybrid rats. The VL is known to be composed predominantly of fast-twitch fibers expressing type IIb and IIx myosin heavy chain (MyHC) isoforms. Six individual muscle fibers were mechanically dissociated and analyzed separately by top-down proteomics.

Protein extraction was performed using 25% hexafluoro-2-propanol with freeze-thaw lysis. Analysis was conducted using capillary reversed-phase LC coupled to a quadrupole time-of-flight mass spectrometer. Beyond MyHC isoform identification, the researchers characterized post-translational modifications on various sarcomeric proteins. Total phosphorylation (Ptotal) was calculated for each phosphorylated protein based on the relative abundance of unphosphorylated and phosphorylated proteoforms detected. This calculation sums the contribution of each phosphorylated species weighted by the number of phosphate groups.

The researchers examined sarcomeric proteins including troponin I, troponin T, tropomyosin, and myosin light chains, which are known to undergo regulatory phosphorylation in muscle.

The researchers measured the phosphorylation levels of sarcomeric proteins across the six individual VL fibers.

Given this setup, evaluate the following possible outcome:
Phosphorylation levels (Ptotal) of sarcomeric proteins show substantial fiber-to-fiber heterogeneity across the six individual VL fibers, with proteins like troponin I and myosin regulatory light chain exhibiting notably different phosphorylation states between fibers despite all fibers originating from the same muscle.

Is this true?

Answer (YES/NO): NO